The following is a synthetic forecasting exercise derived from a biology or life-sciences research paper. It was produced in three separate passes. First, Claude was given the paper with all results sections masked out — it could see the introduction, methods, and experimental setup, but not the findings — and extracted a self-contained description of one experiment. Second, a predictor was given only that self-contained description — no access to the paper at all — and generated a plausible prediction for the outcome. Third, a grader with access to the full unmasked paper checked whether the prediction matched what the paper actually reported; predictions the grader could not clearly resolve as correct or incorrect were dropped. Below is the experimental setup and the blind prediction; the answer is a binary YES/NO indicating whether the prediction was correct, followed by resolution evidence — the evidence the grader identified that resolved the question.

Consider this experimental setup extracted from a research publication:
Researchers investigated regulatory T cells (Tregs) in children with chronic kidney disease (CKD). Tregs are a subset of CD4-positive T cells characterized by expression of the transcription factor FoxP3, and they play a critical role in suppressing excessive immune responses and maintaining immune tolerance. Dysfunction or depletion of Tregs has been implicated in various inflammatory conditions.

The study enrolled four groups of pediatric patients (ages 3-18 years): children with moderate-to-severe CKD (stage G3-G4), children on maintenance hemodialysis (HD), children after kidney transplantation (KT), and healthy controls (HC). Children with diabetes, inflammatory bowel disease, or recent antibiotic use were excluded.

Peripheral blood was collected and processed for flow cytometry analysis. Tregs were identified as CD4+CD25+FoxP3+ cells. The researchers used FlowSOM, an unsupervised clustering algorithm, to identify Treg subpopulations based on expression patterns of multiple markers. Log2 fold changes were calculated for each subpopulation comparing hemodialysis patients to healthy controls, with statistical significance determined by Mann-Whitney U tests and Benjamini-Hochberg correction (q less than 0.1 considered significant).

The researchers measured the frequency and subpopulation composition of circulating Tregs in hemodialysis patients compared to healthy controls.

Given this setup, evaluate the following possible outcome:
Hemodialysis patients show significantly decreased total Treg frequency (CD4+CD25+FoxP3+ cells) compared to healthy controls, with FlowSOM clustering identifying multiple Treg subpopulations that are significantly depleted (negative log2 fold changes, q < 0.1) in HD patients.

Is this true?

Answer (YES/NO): NO